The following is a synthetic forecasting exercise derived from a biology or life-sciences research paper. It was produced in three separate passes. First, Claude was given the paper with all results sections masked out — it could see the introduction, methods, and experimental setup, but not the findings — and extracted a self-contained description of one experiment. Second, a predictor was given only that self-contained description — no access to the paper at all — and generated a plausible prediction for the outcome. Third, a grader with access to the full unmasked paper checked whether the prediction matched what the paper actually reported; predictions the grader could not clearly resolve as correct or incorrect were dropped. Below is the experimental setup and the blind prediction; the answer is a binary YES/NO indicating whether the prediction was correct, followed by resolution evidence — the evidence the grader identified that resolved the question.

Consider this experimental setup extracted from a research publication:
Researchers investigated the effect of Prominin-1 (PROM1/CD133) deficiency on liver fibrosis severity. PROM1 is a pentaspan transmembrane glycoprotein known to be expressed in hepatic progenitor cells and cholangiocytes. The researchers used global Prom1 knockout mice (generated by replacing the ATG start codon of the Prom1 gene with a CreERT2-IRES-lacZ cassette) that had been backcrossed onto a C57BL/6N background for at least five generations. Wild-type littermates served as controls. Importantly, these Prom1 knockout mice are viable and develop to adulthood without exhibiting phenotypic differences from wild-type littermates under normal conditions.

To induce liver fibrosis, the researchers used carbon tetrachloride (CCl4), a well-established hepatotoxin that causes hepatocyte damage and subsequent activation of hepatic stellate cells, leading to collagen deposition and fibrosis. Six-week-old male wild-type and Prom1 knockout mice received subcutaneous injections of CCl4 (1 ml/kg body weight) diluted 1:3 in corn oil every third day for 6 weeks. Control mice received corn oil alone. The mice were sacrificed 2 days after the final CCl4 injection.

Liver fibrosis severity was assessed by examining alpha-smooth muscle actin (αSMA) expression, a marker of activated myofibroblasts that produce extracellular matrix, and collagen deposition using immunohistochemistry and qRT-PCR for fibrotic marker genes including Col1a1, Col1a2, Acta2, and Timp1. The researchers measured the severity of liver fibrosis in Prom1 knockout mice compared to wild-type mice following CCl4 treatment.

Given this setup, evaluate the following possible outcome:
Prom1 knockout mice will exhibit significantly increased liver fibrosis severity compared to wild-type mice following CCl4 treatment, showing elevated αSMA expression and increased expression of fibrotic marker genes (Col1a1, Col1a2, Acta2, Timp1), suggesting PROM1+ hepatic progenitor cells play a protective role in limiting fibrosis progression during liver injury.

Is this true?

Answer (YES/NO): NO